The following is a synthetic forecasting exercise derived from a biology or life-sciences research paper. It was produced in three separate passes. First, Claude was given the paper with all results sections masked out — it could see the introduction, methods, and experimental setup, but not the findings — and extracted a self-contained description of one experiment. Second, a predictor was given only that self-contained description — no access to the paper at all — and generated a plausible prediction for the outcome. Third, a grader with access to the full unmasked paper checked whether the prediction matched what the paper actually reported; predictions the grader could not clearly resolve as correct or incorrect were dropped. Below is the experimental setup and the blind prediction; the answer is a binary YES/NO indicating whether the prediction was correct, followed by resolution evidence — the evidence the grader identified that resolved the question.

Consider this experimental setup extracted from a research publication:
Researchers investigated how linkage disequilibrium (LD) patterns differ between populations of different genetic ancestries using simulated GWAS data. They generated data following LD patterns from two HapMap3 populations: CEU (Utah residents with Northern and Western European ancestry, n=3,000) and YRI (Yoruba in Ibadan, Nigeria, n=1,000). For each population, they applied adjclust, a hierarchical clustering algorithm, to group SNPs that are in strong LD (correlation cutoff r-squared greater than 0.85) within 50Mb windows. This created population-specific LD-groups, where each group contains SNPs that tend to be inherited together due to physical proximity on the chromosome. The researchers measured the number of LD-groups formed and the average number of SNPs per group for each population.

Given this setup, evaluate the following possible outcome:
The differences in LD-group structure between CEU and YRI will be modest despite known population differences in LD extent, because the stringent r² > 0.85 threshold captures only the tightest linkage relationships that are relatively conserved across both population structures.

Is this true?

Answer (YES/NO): NO